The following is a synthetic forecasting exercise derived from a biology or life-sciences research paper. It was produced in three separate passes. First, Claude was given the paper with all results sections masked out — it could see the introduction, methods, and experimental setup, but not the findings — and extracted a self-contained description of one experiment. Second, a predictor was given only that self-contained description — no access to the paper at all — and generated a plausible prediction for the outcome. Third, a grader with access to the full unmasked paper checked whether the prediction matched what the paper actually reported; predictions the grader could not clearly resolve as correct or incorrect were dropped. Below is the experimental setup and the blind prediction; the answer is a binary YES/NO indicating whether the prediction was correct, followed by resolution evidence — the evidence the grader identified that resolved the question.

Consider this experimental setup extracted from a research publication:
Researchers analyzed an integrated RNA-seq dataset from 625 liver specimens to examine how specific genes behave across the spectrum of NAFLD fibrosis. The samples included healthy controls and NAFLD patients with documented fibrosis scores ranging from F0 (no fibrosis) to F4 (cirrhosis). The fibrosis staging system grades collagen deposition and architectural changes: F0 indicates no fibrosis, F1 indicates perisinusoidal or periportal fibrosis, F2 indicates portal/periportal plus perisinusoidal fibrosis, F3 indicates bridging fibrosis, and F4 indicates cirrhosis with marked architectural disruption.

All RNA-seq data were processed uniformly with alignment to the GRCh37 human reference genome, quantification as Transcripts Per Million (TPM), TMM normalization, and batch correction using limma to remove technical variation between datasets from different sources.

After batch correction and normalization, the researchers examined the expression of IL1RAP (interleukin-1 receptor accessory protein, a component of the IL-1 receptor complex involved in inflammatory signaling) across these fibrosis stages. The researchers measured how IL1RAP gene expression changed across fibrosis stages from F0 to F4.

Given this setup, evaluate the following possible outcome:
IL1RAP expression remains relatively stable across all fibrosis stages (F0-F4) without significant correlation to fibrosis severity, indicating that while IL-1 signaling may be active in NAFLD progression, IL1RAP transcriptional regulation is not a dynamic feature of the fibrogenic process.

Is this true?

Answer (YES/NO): NO